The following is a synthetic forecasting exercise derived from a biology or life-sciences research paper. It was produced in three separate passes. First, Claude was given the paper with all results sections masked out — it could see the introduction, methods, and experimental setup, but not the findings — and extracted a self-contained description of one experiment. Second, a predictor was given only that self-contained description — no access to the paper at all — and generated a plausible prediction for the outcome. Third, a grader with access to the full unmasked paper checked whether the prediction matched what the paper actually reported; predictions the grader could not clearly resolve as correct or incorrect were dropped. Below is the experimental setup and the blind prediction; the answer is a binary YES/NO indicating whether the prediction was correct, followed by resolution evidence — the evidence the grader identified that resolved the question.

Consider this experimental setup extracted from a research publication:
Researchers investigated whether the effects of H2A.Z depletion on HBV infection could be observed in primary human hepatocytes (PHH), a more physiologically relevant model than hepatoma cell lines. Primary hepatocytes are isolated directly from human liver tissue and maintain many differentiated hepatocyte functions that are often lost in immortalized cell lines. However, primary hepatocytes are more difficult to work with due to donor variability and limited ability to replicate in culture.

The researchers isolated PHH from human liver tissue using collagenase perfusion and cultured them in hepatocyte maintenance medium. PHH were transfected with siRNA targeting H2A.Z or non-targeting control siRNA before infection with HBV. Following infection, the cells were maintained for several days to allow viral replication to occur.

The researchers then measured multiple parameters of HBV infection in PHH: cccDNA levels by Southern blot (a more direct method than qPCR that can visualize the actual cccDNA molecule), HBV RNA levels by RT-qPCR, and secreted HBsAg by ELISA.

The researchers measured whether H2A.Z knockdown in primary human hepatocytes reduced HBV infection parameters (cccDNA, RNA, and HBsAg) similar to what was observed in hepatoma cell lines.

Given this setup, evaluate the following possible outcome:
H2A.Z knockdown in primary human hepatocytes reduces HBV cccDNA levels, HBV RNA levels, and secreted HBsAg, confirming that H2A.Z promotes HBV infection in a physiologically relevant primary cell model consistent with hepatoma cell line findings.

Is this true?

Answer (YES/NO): NO